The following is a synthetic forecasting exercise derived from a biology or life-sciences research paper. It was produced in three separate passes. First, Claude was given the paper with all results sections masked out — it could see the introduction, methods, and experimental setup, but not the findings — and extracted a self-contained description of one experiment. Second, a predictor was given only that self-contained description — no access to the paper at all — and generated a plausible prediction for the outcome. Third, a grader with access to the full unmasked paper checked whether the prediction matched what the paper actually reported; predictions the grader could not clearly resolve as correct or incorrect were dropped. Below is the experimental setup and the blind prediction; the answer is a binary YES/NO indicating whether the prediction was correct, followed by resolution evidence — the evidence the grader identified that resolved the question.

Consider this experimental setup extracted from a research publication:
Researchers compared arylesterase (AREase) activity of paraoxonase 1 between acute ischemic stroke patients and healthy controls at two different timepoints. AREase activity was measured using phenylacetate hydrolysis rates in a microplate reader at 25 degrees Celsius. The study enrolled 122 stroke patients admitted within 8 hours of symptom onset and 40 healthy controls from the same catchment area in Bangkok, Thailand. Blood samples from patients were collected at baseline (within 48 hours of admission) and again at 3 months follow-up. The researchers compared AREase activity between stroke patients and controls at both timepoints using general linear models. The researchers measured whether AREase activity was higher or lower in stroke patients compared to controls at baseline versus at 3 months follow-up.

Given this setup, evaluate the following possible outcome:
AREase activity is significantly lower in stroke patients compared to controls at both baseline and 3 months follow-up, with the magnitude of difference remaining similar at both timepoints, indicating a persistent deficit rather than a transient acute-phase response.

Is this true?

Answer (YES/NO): NO